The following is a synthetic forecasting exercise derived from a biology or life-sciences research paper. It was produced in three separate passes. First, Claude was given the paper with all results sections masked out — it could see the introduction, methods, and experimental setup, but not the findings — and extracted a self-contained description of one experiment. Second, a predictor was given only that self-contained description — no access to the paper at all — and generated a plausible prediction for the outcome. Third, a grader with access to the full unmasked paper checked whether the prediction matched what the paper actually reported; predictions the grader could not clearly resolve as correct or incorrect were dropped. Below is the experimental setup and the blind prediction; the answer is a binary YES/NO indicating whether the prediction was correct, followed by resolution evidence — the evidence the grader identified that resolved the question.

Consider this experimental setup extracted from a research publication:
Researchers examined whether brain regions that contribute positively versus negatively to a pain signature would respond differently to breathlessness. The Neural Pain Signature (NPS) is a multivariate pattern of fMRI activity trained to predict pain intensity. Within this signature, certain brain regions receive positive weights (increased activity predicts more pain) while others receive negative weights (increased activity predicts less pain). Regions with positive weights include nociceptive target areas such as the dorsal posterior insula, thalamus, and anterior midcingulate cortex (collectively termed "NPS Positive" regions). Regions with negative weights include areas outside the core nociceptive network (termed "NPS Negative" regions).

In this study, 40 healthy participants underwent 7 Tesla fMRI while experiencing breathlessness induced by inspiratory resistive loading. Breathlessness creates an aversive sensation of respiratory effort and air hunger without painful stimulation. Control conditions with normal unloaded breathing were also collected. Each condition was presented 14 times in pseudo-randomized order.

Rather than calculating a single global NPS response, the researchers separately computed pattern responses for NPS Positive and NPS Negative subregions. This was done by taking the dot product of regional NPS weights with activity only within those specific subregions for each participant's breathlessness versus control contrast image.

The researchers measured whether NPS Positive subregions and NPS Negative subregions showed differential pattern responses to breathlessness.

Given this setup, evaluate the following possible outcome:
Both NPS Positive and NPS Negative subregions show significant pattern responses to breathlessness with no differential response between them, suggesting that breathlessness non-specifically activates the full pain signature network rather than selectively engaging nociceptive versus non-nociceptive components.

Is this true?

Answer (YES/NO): NO